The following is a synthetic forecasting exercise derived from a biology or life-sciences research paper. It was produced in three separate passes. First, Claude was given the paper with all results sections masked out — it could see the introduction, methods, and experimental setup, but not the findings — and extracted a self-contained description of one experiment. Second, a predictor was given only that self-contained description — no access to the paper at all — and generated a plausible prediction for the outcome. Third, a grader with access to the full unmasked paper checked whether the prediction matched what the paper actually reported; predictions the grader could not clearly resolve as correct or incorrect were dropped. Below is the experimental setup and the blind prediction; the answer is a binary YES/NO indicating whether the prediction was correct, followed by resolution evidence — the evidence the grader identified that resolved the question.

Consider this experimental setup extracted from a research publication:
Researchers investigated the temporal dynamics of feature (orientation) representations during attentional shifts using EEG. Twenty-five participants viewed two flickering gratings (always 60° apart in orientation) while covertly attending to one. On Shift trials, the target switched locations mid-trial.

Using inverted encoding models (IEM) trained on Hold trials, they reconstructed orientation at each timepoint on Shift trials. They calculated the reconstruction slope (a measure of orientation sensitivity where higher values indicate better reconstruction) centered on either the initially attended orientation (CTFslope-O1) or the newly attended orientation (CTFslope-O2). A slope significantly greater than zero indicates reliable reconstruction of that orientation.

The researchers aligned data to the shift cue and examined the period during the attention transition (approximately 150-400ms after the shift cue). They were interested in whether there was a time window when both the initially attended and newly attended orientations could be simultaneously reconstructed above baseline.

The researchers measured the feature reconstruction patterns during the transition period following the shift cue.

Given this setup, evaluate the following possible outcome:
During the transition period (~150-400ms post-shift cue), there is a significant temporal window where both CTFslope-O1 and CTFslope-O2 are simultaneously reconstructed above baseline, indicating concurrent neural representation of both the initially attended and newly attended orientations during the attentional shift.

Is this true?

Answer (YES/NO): YES